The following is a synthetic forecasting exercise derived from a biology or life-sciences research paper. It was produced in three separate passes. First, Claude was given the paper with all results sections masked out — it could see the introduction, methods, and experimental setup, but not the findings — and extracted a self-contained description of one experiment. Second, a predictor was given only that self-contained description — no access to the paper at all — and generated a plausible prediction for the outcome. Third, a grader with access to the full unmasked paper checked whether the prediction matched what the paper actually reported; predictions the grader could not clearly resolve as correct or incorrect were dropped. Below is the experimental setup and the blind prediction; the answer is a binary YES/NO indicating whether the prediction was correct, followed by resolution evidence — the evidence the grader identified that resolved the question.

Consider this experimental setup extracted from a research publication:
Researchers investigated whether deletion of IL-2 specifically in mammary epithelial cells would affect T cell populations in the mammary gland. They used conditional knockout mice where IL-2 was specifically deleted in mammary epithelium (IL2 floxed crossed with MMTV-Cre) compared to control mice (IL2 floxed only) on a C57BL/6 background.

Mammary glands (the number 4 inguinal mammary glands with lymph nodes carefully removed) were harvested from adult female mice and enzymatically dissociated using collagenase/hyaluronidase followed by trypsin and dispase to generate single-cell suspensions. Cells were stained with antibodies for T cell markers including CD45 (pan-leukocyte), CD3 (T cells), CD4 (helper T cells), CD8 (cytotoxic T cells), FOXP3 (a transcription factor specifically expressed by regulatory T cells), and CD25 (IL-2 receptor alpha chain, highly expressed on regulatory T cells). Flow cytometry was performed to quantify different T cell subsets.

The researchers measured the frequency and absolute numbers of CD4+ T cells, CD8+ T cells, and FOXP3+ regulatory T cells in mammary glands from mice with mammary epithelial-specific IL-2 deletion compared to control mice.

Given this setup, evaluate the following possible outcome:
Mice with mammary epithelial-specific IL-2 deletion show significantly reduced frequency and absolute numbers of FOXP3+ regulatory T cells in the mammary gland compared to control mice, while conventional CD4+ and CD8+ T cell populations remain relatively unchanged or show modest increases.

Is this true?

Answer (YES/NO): NO